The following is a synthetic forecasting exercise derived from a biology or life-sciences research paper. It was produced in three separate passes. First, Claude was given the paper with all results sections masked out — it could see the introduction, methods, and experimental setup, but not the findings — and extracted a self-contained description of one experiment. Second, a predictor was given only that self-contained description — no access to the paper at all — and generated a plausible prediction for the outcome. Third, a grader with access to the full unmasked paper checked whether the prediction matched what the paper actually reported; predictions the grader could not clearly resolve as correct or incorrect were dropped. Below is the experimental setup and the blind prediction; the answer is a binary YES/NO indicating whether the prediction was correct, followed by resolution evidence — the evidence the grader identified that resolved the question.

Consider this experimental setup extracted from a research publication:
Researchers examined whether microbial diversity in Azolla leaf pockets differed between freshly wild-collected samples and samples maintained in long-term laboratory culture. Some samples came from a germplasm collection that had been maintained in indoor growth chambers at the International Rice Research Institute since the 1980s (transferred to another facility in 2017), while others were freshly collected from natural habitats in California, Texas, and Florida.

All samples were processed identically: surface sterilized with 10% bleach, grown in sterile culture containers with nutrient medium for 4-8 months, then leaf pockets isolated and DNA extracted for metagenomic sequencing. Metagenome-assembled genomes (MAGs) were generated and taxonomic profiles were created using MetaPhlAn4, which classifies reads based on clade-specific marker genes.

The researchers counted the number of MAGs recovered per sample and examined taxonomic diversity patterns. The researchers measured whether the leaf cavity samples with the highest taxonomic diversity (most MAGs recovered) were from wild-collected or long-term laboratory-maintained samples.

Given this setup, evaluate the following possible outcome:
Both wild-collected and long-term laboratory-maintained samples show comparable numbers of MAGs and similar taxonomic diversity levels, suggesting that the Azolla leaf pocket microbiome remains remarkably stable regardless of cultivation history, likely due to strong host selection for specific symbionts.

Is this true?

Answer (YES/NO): NO